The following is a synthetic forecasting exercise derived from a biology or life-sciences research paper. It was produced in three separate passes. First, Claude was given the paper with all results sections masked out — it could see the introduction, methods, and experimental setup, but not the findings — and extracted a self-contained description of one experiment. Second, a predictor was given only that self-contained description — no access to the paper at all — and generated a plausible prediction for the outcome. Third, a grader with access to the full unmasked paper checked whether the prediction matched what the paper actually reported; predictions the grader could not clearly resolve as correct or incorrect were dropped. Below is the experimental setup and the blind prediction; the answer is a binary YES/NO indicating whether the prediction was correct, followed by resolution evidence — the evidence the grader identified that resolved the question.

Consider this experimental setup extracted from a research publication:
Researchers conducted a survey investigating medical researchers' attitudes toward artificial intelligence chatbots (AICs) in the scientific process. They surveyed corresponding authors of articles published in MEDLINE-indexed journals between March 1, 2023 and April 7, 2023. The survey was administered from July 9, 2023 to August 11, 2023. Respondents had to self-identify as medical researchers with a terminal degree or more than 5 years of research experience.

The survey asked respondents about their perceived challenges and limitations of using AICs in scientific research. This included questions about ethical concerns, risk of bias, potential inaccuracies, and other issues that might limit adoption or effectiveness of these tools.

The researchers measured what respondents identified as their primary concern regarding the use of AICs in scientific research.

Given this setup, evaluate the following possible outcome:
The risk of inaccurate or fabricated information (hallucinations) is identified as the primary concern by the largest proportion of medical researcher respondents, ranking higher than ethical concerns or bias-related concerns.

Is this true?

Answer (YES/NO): NO